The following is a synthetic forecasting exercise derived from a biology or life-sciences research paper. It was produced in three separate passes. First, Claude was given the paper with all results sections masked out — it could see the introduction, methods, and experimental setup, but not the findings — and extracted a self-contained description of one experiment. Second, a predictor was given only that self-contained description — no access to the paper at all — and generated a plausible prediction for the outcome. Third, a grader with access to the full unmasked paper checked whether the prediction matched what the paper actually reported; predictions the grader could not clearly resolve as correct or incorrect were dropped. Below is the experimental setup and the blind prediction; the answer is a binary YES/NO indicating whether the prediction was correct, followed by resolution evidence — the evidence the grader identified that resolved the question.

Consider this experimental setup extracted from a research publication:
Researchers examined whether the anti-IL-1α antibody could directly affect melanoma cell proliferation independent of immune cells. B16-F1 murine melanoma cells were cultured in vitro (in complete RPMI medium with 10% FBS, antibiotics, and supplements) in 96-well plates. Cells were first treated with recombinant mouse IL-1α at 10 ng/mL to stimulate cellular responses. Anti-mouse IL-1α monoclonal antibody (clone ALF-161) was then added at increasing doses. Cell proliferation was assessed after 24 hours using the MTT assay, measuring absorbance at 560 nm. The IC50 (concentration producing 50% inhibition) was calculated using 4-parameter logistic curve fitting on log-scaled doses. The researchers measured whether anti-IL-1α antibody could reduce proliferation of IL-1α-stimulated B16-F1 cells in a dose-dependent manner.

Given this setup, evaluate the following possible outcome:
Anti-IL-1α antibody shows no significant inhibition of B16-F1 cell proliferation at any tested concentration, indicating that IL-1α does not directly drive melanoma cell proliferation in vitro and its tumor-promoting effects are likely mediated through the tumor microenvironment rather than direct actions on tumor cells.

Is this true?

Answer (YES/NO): NO